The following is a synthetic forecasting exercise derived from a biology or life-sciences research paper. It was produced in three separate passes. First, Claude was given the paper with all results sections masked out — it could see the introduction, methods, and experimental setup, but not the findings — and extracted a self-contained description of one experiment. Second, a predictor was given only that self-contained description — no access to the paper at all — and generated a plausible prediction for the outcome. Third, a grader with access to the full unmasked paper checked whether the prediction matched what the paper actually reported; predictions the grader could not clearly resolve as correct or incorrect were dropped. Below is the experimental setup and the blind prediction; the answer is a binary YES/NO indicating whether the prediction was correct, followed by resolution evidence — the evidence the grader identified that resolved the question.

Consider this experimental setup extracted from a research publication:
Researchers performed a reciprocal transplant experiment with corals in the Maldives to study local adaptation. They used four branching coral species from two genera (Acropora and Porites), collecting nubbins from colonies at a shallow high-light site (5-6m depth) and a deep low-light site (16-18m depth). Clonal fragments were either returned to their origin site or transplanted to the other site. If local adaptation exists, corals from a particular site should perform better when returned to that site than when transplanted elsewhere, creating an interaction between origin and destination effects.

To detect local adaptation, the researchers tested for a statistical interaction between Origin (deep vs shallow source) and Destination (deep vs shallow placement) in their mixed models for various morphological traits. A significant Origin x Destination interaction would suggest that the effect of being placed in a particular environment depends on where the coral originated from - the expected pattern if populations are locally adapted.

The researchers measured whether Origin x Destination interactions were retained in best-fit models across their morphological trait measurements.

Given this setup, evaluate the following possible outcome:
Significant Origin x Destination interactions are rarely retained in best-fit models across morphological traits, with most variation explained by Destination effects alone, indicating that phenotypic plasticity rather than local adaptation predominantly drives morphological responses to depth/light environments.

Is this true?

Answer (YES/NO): YES